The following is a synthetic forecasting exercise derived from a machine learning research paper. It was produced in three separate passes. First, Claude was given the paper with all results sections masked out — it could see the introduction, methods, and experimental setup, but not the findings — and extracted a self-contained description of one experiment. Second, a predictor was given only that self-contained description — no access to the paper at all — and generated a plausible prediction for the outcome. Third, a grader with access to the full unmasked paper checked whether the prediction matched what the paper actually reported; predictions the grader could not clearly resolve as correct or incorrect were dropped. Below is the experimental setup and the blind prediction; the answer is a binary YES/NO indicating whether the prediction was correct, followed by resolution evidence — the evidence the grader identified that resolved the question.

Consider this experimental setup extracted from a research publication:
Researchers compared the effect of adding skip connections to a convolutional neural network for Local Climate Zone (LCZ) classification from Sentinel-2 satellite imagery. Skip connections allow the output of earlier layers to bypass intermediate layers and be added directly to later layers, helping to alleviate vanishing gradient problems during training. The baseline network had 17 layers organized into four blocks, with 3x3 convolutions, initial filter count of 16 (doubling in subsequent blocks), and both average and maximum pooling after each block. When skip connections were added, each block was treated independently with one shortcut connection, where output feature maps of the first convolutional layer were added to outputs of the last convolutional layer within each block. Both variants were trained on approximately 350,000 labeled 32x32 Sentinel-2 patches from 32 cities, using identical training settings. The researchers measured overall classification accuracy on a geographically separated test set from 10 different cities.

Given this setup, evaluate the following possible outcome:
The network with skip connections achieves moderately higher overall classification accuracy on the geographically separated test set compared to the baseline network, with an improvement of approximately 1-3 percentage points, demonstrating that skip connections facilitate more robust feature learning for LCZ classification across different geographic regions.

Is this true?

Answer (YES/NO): NO